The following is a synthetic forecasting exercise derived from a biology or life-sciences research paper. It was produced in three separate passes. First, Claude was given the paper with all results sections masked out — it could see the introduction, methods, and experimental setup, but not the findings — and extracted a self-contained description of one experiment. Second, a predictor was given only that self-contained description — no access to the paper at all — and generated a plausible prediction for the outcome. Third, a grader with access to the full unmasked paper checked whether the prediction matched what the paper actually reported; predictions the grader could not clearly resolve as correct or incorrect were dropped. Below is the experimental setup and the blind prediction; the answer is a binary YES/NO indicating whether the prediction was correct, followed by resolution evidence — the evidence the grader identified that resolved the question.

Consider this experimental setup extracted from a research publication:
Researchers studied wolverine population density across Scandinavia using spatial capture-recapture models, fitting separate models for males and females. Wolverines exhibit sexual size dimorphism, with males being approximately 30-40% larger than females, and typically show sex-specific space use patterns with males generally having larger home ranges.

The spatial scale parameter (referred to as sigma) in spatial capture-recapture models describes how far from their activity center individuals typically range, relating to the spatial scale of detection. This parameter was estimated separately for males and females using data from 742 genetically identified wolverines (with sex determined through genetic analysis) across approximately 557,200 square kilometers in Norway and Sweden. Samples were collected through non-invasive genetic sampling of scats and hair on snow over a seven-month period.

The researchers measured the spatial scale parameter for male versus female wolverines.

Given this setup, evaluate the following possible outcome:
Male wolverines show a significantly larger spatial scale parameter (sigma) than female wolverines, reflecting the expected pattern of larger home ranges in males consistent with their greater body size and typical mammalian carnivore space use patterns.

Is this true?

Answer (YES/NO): YES